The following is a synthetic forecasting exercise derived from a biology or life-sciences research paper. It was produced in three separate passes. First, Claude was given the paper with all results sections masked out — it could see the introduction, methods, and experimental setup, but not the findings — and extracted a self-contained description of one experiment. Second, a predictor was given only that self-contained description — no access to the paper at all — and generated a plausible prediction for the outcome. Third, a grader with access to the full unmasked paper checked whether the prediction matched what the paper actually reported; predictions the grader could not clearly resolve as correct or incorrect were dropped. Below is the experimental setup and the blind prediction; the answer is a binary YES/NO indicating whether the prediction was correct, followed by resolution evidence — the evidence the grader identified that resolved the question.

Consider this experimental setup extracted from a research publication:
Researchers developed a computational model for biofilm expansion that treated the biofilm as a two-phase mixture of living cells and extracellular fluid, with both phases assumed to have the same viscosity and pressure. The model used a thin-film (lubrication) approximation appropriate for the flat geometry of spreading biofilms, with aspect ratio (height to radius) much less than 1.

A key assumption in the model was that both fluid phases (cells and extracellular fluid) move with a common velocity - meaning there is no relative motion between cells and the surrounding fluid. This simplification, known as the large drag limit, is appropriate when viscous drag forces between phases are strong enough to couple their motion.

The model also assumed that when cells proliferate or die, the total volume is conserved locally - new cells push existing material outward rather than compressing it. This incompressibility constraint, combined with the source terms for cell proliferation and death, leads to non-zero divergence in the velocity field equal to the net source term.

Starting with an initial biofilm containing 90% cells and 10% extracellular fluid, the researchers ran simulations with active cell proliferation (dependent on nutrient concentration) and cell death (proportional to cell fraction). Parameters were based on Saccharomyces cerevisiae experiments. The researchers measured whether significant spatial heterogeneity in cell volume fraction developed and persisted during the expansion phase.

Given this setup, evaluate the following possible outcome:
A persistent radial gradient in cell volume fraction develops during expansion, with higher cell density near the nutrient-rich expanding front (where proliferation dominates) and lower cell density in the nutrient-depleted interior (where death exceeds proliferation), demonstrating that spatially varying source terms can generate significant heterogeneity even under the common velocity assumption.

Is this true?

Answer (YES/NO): NO